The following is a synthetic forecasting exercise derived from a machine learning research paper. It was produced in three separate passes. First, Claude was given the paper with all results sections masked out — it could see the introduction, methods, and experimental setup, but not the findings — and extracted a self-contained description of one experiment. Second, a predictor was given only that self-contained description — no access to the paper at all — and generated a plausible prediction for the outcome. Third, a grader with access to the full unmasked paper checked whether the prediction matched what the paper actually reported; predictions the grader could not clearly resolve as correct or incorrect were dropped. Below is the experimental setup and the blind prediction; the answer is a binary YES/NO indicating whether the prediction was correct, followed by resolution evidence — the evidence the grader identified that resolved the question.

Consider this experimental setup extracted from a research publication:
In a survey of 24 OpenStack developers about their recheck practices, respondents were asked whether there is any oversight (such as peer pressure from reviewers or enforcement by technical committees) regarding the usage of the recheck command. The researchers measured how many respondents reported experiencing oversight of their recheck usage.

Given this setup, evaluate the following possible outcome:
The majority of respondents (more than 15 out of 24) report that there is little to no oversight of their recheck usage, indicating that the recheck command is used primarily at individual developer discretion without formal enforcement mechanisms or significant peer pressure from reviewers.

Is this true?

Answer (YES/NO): YES